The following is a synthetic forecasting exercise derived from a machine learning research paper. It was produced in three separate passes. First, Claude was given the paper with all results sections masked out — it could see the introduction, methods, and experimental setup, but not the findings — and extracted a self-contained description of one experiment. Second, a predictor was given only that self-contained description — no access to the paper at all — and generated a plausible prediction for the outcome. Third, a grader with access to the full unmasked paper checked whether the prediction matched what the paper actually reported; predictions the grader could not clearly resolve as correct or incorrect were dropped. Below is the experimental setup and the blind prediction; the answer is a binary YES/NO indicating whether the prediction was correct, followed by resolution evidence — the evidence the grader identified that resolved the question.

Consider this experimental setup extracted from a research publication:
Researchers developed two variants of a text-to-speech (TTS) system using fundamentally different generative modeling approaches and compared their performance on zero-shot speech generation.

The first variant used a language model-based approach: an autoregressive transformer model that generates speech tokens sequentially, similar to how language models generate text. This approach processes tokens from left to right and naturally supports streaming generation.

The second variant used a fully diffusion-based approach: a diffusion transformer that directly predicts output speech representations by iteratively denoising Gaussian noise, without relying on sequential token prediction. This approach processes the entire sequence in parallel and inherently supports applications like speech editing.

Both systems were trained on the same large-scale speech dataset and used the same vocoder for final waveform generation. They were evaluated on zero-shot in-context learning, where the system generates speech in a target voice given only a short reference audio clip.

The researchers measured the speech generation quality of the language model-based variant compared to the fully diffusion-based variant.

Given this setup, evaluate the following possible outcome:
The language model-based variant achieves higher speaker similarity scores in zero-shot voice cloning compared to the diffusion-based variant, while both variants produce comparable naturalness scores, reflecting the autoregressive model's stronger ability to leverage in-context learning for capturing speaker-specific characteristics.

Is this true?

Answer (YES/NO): NO